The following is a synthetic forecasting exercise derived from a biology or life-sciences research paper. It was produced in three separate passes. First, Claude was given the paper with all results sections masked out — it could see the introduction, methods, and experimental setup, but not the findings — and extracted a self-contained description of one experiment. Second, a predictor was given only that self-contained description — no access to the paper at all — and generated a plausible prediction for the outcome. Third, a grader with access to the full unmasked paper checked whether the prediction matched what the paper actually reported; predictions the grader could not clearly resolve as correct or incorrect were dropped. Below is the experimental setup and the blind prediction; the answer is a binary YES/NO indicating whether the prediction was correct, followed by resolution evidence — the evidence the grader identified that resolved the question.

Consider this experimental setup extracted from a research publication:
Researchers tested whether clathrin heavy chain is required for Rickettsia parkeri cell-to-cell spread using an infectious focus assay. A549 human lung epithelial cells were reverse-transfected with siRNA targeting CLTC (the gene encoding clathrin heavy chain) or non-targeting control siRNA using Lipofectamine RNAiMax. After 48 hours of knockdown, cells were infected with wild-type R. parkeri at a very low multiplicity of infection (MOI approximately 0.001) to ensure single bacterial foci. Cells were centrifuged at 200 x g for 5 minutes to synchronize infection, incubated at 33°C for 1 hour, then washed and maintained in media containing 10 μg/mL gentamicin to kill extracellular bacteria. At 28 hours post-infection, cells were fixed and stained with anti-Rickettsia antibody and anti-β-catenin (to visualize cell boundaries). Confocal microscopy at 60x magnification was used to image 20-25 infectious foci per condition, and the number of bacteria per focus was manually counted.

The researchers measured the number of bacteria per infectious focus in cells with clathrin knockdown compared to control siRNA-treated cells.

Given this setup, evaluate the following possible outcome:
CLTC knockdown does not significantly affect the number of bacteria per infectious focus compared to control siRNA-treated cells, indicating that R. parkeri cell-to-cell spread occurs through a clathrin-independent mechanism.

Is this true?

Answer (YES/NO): NO